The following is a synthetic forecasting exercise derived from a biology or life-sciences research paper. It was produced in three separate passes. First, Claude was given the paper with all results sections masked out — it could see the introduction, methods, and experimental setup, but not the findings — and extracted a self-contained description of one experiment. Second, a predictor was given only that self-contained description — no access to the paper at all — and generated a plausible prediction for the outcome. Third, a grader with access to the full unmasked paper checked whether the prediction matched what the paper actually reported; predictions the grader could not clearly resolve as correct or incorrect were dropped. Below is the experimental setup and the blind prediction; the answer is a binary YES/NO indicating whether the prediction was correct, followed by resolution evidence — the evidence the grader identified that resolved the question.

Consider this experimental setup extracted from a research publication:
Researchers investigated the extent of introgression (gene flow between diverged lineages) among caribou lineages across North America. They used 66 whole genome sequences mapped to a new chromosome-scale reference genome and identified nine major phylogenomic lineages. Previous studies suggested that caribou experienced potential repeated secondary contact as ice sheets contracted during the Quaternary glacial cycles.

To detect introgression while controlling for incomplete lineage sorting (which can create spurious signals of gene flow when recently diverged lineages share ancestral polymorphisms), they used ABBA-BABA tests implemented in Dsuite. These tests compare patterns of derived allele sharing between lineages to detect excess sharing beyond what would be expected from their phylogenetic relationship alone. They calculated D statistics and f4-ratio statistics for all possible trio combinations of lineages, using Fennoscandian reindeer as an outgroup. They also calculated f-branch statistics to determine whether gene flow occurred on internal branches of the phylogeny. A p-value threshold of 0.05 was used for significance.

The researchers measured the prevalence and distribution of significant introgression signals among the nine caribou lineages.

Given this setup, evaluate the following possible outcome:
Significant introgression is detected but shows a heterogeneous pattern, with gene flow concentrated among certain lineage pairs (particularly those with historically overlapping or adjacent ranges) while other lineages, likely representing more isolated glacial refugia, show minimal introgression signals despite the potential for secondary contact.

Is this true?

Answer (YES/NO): YES